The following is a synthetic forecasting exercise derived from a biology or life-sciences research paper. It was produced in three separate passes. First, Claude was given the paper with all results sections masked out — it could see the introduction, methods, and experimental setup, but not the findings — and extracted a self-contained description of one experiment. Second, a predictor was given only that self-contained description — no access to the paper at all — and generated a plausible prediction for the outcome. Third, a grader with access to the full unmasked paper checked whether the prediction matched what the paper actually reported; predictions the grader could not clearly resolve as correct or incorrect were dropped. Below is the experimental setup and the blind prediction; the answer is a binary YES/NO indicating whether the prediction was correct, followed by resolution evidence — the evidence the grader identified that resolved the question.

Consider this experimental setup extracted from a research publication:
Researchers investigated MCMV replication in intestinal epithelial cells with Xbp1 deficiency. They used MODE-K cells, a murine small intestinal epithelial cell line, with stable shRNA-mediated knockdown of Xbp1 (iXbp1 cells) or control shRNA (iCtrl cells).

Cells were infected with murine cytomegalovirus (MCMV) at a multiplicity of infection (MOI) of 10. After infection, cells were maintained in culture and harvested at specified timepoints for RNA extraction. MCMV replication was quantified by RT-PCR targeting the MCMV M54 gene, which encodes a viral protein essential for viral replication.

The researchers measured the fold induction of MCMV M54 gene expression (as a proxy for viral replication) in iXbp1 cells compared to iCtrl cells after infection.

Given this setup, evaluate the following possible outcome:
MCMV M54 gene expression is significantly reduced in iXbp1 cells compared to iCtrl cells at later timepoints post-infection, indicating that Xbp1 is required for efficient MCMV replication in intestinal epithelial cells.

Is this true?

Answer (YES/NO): NO